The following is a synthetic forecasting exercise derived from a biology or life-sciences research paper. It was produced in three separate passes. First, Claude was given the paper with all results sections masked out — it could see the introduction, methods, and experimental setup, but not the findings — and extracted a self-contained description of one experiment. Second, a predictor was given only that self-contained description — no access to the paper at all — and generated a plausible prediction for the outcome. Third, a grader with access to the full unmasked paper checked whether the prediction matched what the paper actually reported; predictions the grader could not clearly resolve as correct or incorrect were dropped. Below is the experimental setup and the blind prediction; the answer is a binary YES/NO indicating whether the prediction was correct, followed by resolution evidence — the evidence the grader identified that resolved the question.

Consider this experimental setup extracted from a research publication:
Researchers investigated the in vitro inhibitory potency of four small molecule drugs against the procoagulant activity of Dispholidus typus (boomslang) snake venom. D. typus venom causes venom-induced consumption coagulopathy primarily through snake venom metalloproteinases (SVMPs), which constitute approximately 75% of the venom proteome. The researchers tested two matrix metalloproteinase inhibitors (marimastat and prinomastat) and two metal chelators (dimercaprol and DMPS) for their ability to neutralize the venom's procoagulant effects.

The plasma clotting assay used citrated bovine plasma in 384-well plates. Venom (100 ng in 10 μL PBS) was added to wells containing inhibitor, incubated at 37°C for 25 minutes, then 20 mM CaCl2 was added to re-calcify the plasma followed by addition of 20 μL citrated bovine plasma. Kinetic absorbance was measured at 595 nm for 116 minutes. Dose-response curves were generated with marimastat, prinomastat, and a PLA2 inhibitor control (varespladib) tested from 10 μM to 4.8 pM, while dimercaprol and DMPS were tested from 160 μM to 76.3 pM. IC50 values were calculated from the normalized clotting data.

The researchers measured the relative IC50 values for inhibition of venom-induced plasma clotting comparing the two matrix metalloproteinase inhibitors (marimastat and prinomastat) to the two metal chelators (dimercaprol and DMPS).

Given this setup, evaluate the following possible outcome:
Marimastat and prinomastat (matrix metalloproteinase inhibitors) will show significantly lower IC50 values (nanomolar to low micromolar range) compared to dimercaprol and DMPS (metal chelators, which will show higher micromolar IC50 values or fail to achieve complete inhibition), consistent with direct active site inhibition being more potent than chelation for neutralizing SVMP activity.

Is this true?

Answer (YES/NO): YES